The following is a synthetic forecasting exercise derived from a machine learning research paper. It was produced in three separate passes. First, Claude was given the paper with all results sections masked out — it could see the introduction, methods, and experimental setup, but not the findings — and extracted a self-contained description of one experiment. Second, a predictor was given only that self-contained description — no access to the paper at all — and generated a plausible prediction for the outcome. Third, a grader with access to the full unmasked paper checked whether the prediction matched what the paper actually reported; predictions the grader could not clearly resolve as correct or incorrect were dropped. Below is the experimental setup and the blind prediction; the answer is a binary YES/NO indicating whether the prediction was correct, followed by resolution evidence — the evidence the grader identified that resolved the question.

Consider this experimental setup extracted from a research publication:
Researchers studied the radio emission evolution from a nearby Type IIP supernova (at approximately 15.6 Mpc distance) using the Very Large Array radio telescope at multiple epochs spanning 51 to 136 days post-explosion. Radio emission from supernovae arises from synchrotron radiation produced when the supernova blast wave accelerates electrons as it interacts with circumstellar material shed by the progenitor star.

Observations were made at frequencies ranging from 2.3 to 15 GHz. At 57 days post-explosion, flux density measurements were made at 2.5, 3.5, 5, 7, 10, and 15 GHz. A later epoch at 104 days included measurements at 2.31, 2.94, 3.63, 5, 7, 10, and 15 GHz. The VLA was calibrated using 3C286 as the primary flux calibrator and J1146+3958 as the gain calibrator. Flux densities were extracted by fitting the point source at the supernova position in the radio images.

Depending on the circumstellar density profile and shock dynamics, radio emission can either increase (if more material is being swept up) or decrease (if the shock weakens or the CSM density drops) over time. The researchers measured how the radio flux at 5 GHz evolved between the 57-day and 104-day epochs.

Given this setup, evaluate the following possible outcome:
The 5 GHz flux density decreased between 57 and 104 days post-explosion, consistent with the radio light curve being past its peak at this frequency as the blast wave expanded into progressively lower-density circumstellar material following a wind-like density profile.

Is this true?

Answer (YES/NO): NO